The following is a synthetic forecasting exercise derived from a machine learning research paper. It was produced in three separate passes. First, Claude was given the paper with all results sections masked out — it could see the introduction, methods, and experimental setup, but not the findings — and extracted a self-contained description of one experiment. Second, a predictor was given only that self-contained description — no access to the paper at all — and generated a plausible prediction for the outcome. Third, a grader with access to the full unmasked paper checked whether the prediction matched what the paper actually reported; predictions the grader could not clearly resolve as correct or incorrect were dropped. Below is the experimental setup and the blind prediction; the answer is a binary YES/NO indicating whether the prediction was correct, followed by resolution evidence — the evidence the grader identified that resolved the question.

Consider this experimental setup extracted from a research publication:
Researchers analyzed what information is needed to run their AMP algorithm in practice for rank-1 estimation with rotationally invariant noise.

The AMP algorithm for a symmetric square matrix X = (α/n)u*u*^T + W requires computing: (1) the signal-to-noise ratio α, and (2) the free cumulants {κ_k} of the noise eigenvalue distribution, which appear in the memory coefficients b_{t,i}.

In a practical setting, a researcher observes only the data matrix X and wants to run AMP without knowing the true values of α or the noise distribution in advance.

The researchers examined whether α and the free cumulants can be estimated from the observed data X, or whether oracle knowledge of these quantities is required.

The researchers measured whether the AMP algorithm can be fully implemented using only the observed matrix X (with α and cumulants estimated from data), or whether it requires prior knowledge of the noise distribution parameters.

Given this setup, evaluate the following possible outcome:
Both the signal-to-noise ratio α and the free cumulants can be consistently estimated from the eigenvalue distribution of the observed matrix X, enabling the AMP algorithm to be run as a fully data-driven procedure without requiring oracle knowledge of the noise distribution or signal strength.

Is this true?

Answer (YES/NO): YES